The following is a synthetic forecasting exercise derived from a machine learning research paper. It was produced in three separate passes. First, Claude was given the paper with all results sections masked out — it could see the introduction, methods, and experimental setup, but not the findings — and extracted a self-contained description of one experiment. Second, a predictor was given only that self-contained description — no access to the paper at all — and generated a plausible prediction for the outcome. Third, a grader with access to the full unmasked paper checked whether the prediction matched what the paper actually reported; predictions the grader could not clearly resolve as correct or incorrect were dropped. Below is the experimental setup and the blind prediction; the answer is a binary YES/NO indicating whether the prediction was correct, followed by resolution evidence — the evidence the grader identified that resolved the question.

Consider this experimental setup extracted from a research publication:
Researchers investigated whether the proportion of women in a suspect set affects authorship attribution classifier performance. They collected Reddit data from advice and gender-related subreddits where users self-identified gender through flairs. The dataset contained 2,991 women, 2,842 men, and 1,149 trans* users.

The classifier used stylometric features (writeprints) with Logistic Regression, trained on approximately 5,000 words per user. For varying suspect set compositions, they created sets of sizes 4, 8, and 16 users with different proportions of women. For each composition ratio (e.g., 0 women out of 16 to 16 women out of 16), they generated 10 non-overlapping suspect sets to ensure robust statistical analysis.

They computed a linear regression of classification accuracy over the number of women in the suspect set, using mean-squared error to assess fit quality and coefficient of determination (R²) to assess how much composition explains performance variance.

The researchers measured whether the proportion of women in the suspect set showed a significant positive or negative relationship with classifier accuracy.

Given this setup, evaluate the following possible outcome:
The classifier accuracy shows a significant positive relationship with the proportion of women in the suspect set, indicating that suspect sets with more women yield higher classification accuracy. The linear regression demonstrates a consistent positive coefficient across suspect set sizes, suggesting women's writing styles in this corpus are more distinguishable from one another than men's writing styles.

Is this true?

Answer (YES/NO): NO